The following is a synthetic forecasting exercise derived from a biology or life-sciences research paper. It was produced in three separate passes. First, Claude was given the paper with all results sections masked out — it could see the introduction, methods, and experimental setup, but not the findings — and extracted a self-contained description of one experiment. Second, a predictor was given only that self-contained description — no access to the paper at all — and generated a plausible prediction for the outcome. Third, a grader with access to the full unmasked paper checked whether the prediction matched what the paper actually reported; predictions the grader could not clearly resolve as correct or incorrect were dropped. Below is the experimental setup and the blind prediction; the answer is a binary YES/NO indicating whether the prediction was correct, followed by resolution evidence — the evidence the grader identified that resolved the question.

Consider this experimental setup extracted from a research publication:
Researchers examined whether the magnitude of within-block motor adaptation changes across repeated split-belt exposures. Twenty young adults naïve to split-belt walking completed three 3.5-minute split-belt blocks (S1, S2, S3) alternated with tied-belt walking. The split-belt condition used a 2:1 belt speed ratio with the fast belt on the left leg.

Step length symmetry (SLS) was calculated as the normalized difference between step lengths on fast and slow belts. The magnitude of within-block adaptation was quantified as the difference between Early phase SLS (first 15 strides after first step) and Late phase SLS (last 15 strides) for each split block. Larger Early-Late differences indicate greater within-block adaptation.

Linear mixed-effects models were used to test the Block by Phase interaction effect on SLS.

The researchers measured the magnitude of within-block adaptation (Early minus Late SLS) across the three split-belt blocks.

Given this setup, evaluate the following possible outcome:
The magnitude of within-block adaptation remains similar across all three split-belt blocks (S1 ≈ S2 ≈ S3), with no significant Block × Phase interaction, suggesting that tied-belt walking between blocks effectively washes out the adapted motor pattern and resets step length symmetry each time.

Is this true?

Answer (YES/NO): NO